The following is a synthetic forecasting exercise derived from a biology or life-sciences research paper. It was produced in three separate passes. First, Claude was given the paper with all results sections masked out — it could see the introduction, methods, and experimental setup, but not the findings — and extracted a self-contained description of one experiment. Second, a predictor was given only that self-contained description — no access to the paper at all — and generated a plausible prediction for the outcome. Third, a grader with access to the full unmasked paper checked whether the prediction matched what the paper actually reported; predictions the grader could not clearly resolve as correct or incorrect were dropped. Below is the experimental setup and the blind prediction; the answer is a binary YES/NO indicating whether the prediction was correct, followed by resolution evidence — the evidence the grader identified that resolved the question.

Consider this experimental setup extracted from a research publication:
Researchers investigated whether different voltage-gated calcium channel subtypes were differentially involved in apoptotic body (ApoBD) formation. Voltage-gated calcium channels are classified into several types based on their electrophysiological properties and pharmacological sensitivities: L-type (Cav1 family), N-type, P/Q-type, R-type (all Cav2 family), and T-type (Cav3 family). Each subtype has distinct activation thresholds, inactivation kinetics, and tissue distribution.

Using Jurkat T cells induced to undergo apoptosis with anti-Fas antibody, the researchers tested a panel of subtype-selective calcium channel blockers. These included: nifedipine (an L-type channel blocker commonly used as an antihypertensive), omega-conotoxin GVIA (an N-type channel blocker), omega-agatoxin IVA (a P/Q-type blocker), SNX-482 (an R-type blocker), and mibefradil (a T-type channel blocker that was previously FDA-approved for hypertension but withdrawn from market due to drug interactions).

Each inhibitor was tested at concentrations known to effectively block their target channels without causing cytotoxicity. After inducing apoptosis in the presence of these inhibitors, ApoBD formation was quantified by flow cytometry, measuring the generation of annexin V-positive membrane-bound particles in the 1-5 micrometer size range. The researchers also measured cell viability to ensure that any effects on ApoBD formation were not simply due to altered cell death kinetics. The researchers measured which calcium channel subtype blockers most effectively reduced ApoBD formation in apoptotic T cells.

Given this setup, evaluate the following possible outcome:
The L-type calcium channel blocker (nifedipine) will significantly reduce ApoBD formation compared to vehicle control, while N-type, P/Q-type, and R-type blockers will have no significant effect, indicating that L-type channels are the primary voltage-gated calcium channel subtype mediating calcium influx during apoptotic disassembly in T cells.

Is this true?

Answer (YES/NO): NO